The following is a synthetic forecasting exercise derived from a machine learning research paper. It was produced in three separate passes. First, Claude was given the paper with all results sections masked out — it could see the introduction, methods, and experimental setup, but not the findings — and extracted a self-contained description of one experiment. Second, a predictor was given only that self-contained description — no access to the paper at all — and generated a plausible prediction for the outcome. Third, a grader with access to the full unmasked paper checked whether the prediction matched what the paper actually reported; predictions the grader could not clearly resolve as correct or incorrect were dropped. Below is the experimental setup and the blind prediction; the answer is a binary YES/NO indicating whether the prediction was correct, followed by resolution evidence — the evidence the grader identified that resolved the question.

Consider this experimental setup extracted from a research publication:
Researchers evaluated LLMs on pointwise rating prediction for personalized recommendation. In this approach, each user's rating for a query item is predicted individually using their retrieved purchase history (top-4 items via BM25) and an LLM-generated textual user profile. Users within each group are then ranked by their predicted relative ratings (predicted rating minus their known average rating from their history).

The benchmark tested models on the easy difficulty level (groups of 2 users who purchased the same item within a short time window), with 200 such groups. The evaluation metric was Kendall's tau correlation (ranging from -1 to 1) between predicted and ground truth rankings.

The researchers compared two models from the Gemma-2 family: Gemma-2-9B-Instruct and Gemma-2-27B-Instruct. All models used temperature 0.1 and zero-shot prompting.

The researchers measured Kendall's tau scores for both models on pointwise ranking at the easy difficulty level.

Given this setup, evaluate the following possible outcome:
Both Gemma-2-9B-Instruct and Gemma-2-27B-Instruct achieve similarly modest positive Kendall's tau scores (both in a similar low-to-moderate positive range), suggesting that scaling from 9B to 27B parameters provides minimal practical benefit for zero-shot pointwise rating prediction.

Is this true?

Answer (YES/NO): YES